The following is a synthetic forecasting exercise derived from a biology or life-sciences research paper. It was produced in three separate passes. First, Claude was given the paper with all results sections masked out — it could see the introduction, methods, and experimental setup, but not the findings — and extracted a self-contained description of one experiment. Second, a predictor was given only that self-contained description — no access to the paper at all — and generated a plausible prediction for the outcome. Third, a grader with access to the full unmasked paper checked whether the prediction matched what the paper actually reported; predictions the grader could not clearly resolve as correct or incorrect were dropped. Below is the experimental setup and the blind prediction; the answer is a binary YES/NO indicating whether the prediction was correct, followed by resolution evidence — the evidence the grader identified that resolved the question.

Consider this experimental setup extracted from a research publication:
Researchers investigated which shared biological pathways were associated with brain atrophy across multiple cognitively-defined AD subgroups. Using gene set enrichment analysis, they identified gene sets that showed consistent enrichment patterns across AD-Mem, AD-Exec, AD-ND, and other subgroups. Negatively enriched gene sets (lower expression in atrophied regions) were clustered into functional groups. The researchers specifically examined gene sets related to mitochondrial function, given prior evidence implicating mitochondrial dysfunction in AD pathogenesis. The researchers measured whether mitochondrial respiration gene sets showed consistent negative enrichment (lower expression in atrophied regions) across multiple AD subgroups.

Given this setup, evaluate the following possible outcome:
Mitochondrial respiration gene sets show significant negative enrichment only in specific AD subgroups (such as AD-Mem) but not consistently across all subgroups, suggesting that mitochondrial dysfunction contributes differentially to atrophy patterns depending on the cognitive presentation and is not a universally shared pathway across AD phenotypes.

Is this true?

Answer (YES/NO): NO